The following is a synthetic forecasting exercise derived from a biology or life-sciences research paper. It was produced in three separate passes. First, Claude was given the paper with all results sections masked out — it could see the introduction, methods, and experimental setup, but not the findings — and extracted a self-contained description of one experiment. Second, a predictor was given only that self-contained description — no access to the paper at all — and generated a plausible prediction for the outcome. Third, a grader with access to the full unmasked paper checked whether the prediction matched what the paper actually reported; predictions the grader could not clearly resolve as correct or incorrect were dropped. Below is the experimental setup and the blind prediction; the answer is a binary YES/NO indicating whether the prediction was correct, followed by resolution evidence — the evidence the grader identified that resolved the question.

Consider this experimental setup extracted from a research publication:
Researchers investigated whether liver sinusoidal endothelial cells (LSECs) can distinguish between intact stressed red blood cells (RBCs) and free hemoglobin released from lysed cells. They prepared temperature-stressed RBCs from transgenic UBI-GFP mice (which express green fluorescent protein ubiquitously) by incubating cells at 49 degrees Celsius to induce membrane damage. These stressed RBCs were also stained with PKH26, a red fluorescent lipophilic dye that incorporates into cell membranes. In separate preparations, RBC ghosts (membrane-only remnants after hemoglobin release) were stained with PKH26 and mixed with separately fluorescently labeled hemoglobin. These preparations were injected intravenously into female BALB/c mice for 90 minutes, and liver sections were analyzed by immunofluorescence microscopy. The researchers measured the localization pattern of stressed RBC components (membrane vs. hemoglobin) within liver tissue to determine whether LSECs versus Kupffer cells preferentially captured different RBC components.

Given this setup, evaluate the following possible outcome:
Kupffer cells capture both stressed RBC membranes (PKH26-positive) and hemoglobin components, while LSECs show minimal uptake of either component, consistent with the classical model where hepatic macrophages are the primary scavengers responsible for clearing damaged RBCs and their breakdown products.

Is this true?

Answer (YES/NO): NO